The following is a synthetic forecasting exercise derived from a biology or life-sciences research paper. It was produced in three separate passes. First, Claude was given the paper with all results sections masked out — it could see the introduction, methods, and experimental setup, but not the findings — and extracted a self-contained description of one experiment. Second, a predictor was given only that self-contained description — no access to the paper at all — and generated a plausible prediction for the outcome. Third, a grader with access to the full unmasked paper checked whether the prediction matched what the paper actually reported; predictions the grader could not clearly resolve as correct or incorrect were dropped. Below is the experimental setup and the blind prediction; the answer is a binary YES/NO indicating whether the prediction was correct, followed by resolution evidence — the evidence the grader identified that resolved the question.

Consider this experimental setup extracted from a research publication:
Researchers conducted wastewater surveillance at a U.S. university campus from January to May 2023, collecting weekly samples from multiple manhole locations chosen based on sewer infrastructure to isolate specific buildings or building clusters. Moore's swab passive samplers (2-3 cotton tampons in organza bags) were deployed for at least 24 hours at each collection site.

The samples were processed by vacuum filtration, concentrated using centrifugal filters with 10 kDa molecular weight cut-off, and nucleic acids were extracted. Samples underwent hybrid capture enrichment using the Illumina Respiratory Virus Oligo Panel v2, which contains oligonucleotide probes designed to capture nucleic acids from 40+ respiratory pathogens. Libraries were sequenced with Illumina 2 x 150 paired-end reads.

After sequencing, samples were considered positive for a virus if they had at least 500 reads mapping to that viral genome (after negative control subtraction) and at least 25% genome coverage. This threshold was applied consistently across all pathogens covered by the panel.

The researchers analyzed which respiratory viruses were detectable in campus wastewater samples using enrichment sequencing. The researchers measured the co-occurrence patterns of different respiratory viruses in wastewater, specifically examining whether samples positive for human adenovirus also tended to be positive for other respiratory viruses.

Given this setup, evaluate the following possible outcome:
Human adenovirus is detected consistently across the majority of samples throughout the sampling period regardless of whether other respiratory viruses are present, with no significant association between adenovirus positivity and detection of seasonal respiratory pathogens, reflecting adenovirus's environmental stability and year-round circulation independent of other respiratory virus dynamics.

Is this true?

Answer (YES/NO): NO